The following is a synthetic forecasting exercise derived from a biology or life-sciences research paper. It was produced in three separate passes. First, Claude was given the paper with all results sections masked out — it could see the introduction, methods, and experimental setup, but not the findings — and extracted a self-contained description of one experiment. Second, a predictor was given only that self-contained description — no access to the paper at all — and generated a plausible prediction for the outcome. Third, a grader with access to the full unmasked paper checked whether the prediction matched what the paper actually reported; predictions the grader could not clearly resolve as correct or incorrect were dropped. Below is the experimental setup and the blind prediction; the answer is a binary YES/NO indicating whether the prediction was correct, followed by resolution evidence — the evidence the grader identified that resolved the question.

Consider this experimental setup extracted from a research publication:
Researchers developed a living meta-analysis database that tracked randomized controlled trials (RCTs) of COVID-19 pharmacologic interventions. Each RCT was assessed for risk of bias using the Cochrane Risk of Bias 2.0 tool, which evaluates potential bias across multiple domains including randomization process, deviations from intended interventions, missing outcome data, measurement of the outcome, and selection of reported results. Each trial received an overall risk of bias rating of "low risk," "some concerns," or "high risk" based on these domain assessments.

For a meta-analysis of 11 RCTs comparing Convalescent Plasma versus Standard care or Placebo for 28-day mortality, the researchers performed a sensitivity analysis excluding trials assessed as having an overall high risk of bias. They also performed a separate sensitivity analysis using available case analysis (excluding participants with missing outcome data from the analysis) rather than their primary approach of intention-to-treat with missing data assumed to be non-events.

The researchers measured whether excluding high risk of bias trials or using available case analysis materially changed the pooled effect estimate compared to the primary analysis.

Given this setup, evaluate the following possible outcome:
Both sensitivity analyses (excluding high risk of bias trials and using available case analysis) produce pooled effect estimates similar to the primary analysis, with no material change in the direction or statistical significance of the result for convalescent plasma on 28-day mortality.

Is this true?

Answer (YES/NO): YES